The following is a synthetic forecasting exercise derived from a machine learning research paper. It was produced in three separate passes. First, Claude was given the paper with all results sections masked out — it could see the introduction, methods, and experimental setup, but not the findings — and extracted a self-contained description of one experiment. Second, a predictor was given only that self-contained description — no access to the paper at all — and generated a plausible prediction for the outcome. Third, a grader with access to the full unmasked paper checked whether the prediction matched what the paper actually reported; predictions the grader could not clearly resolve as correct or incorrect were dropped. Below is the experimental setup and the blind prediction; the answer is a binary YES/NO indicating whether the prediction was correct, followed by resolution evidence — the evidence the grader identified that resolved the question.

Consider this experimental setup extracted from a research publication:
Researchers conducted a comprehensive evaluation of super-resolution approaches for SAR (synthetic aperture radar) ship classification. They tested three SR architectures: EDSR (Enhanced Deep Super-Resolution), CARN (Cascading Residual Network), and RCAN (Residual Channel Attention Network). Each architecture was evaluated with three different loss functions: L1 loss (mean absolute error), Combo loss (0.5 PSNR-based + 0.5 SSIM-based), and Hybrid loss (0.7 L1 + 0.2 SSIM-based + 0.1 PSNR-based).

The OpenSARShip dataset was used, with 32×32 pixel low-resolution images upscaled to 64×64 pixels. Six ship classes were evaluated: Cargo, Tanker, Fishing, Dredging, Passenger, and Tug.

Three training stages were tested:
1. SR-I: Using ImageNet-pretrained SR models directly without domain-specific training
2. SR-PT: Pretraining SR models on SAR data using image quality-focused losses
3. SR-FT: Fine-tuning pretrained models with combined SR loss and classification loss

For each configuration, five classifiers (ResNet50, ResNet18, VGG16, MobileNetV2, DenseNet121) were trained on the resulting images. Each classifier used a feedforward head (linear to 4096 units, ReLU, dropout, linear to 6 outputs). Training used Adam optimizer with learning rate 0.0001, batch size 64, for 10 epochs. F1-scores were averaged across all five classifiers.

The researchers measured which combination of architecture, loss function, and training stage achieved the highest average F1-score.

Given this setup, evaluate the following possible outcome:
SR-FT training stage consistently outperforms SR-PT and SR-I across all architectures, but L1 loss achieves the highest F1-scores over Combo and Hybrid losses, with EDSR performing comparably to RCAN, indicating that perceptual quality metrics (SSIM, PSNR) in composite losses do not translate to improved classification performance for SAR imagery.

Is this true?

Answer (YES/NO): NO